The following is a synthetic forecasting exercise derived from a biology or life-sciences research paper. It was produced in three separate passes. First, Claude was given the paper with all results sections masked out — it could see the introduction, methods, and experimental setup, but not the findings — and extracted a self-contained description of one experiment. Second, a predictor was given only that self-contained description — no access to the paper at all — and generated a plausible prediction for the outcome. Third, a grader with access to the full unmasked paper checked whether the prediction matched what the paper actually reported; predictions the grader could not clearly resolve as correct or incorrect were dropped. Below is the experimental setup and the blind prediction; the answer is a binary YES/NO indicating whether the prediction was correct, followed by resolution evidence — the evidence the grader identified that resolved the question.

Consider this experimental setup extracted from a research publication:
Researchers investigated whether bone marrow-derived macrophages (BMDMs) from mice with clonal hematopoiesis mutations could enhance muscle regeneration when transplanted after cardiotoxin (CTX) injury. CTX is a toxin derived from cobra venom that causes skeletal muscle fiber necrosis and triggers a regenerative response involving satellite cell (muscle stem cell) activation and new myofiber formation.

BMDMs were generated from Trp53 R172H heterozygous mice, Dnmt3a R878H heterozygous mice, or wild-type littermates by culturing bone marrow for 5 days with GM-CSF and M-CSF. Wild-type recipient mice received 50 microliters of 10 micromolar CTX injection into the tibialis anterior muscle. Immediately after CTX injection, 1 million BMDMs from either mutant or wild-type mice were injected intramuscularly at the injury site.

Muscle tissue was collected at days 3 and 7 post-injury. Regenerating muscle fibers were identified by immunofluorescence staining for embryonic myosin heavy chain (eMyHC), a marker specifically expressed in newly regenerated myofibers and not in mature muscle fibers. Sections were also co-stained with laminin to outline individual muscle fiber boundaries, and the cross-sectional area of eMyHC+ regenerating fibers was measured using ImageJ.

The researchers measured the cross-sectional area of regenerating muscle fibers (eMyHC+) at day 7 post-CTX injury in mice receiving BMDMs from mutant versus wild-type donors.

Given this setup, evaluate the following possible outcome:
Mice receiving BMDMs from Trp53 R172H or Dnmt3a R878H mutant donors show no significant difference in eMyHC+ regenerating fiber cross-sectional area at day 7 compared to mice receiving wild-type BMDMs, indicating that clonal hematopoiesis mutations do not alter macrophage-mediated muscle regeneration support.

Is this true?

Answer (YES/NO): NO